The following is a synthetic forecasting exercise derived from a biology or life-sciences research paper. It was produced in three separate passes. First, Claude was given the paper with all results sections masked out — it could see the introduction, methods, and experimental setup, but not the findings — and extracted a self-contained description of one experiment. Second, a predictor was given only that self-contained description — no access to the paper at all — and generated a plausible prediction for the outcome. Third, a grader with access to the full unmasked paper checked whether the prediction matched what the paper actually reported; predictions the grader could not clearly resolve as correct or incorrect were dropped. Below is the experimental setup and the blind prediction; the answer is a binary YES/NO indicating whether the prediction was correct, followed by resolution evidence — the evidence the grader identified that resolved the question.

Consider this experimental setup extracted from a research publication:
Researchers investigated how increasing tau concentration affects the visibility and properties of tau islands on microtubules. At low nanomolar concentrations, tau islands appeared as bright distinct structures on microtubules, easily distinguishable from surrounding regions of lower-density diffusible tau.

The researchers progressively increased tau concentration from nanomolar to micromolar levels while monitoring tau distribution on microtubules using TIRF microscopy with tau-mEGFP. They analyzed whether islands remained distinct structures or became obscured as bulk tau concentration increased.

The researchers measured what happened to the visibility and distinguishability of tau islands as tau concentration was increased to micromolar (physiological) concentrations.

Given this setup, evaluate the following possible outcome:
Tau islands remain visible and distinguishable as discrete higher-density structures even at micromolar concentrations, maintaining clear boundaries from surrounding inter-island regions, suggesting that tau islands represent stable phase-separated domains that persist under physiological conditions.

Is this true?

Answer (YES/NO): NO